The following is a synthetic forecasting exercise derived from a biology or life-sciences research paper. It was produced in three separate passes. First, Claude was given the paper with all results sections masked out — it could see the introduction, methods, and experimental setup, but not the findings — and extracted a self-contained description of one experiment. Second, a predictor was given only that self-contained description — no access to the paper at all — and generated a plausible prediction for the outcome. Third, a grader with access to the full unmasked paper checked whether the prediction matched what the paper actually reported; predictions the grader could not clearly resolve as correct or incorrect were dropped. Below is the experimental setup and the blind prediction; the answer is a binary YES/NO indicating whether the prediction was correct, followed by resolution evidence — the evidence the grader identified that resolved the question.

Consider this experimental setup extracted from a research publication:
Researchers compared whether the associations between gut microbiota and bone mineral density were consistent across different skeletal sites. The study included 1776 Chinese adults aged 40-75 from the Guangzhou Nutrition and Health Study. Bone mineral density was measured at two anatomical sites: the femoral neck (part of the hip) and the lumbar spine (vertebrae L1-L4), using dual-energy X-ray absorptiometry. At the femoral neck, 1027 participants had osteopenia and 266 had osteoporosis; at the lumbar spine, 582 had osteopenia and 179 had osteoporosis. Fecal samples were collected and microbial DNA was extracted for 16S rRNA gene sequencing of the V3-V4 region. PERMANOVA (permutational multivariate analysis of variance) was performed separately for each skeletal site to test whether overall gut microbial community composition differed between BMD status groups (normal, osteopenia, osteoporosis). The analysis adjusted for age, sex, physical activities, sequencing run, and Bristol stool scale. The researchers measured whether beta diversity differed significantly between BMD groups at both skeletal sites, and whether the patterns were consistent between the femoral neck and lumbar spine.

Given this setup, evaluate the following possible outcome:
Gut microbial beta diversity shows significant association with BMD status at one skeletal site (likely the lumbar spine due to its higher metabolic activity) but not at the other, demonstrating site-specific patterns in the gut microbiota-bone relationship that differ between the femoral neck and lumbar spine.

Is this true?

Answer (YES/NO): NO